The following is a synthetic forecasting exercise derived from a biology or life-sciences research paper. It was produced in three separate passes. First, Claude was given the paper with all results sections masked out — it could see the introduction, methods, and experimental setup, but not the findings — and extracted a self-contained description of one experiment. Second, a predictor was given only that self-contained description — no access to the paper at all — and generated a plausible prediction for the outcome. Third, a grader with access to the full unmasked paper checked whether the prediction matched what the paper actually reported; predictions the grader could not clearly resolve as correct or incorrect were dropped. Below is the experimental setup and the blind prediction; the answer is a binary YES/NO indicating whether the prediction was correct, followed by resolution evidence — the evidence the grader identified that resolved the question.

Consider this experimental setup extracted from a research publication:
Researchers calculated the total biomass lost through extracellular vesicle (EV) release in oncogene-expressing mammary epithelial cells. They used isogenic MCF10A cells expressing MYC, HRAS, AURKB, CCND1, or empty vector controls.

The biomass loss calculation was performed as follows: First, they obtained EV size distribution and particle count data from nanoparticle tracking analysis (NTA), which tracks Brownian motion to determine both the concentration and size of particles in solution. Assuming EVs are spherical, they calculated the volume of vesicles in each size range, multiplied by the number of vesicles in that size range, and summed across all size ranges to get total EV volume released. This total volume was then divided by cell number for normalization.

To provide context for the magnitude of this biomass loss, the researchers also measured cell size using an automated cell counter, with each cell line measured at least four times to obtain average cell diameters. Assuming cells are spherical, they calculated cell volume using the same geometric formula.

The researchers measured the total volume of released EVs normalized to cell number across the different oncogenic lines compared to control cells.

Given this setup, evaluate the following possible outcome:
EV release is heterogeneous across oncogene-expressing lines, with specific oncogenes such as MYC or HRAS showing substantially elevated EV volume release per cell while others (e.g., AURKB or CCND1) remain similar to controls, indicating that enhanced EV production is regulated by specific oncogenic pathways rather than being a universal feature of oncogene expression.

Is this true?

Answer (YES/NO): NO